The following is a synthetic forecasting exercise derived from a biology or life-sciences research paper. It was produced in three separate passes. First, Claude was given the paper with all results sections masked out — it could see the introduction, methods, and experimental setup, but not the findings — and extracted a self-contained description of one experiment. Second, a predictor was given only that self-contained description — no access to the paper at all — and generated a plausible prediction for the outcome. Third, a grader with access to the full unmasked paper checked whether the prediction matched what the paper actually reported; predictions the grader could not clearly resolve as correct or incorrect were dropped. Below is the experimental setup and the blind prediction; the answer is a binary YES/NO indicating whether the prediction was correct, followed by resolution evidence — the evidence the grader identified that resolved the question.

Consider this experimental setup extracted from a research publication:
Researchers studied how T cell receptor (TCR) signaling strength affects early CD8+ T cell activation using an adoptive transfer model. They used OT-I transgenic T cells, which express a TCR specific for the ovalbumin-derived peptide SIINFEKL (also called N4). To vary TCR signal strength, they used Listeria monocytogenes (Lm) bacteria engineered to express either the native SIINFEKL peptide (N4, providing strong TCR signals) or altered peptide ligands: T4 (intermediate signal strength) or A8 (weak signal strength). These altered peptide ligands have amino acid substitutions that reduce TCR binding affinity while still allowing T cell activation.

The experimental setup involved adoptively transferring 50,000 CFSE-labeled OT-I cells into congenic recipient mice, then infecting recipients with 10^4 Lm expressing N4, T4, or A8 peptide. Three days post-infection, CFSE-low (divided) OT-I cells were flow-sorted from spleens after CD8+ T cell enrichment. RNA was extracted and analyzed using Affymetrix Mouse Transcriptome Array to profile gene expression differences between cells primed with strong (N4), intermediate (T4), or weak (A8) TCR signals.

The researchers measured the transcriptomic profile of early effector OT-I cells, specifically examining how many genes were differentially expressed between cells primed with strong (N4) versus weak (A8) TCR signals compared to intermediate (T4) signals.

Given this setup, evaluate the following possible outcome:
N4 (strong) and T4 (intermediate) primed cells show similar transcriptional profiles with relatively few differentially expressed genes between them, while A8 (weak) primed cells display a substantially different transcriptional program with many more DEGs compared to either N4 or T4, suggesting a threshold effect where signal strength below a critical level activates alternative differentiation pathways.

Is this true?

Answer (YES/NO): NO